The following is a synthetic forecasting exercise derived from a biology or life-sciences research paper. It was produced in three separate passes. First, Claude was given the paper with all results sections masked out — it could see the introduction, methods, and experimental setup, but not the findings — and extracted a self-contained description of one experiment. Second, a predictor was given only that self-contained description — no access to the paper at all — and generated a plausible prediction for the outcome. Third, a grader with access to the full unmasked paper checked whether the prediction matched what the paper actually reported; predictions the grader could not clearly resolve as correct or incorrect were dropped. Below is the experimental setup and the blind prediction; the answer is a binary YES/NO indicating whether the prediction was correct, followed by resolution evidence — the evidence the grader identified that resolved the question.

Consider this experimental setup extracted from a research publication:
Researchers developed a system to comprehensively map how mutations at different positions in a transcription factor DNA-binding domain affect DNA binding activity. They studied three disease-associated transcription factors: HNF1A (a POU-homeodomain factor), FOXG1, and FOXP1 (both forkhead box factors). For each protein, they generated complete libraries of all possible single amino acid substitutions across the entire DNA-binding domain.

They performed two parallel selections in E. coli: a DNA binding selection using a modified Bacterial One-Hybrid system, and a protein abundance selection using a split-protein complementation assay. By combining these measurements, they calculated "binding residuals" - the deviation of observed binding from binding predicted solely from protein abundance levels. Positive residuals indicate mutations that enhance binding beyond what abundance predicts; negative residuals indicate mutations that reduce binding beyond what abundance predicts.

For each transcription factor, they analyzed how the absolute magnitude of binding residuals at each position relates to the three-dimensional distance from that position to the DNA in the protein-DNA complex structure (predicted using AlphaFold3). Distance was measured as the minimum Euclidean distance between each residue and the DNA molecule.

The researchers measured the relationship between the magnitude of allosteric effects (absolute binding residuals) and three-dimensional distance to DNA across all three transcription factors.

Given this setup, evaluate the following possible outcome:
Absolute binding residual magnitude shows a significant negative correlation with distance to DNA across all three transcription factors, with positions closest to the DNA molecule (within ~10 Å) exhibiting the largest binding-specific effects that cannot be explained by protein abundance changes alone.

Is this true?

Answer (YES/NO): YES